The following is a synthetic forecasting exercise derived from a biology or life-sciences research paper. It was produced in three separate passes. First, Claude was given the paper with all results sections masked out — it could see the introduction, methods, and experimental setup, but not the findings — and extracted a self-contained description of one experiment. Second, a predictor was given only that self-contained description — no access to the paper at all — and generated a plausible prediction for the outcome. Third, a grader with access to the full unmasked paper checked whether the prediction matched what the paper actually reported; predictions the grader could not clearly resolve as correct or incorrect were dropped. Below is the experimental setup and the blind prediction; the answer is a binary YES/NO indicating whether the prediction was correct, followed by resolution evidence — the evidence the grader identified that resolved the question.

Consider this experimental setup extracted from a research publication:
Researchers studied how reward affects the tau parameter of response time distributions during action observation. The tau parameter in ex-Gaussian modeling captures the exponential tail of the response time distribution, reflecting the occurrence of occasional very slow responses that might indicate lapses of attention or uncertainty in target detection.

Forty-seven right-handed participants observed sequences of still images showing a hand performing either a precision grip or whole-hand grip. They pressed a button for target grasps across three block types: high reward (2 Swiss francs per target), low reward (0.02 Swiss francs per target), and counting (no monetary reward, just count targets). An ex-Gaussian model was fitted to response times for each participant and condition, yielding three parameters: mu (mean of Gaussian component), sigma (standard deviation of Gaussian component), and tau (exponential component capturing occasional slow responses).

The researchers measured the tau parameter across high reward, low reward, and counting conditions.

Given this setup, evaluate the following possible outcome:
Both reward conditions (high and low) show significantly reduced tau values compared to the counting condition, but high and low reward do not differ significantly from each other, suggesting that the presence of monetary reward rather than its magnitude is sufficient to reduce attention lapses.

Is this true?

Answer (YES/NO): NO